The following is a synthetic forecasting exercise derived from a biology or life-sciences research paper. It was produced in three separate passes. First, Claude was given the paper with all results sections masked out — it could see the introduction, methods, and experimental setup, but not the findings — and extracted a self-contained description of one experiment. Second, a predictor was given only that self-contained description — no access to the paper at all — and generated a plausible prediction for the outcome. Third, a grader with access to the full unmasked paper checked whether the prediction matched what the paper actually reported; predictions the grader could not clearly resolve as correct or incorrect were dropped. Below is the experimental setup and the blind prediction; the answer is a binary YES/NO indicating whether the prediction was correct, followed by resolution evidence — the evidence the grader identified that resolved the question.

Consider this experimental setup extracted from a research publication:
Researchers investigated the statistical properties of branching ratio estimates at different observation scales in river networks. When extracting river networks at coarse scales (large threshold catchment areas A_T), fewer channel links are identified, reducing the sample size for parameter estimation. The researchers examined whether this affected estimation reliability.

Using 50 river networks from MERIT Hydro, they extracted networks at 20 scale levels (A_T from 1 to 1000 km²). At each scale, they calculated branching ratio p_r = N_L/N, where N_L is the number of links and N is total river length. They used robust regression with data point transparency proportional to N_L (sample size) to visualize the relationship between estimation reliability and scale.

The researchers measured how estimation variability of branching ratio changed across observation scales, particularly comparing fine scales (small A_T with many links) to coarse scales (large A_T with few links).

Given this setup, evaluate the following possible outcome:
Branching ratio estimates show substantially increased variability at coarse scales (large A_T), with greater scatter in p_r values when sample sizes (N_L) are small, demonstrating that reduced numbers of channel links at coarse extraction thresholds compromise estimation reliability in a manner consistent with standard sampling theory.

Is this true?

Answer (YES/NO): YES